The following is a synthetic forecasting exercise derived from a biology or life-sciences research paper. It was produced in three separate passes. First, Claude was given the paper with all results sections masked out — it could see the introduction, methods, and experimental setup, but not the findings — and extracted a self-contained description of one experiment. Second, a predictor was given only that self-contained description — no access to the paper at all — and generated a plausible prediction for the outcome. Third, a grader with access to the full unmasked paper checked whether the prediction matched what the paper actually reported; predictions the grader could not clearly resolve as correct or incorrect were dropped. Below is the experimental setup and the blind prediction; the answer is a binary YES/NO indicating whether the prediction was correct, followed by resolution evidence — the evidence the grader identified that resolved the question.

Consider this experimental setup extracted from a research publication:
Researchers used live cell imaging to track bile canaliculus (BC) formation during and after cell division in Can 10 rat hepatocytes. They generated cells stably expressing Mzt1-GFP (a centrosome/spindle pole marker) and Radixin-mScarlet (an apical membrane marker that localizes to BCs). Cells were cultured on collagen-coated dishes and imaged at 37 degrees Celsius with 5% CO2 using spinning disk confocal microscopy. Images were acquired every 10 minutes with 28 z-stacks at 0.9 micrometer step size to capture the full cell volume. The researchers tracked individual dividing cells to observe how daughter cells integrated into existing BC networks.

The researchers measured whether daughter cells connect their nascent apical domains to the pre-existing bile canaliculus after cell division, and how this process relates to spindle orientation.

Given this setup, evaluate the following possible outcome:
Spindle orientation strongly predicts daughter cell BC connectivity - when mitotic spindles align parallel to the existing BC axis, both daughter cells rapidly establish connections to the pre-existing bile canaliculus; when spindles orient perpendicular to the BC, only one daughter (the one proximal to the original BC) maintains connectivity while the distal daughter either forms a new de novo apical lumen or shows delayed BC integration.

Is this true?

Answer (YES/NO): NO